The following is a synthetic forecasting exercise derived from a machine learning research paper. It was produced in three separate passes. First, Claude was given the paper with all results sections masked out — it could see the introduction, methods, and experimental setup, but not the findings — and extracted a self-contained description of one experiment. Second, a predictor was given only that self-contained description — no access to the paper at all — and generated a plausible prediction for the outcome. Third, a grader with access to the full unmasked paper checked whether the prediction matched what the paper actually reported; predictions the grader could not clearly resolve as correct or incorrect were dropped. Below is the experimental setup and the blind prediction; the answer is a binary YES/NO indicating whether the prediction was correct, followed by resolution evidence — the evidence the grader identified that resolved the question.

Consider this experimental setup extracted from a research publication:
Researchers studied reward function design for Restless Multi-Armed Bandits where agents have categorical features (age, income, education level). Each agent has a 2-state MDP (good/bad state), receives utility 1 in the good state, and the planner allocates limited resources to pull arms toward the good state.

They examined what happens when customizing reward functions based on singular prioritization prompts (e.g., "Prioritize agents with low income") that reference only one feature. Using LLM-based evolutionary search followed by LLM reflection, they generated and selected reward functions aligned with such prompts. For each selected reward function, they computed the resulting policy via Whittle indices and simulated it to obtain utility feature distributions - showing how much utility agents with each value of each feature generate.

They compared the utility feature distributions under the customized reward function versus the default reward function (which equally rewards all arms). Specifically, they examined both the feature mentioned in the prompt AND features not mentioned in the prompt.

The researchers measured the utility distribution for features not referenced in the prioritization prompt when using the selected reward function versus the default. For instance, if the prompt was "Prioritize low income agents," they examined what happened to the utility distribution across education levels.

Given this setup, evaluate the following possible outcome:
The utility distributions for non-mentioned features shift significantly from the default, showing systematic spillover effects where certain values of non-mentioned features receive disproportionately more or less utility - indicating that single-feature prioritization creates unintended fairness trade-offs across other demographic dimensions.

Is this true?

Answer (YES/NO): YES